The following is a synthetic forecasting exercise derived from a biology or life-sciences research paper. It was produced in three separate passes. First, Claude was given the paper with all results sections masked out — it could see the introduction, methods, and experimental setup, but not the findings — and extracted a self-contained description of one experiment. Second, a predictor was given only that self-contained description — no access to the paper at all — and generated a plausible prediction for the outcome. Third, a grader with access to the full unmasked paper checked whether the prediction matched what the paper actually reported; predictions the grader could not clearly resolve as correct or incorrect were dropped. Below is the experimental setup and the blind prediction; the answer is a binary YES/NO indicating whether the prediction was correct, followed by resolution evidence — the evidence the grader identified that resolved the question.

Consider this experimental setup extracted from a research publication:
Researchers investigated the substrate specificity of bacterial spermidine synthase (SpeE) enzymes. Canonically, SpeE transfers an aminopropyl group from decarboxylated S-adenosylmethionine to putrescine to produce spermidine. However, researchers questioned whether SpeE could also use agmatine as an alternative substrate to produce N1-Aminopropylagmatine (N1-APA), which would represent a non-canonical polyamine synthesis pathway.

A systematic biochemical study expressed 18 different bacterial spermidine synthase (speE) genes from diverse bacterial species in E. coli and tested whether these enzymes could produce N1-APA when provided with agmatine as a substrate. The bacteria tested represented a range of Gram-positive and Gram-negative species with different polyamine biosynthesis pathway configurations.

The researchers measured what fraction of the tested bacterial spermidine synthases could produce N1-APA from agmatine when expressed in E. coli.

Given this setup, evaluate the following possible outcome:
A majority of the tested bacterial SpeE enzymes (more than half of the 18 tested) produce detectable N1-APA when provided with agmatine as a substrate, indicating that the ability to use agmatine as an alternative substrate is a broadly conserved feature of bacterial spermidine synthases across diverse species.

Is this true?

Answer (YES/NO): YES